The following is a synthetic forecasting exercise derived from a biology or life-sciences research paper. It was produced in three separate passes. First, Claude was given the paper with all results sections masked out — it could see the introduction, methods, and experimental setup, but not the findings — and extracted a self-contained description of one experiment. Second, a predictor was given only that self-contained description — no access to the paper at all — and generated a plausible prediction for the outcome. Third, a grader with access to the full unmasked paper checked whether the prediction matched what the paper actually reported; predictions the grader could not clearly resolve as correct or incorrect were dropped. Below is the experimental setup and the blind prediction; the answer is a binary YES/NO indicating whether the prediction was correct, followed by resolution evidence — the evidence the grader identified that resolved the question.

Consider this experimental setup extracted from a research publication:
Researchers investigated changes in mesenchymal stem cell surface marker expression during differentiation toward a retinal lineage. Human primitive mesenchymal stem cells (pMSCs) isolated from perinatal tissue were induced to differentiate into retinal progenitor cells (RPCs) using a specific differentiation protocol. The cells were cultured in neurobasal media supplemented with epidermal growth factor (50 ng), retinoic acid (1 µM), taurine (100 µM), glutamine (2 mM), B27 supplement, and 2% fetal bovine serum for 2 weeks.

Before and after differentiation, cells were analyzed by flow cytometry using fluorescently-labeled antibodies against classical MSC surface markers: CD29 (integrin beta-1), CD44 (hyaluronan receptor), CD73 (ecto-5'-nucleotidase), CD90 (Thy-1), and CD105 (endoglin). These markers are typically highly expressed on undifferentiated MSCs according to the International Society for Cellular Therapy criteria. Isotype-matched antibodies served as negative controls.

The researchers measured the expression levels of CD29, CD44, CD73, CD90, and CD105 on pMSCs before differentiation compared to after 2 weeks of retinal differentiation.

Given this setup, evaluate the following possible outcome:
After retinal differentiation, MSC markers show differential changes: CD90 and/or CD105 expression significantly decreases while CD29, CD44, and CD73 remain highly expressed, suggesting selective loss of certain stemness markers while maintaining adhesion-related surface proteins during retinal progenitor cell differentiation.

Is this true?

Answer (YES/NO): NO